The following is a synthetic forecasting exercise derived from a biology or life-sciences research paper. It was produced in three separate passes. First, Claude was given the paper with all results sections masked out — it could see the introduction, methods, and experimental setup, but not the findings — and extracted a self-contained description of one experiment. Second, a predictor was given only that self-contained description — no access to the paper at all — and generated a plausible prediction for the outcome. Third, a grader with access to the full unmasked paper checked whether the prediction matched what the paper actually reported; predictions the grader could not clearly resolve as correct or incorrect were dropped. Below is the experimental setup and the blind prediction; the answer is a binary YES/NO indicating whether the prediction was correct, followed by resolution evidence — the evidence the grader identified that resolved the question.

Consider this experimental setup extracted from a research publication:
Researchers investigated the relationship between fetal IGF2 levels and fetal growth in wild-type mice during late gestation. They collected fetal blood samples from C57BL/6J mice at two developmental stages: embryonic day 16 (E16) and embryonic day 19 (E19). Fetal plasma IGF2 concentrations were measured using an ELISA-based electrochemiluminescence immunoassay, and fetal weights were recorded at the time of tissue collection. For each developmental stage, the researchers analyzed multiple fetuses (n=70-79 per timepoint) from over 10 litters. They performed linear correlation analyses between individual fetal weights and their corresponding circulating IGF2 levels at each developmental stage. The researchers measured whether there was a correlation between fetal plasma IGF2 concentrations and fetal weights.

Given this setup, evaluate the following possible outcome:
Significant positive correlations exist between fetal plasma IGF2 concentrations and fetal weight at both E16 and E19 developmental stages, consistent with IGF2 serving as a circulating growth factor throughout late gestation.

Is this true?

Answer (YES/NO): YES